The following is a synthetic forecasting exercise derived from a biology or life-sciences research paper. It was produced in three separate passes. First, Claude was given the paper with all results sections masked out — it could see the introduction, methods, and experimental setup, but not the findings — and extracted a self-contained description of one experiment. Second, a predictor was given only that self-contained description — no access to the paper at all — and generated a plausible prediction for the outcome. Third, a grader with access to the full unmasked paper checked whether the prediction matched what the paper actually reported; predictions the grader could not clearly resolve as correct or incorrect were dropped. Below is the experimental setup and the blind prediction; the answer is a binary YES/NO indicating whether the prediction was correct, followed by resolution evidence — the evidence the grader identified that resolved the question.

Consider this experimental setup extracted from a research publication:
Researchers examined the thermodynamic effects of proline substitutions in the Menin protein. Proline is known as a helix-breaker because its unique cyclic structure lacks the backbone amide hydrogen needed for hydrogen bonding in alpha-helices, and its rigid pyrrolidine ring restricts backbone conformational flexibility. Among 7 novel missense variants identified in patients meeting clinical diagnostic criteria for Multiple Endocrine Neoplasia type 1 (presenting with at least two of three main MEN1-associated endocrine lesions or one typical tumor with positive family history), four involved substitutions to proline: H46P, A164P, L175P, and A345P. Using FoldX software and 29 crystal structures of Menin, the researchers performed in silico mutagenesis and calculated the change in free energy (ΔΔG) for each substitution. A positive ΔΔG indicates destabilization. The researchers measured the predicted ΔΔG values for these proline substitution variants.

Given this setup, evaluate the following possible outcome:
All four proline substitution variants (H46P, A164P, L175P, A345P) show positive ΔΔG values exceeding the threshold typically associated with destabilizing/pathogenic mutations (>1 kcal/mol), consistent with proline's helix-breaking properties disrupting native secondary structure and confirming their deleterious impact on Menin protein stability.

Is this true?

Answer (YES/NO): YES